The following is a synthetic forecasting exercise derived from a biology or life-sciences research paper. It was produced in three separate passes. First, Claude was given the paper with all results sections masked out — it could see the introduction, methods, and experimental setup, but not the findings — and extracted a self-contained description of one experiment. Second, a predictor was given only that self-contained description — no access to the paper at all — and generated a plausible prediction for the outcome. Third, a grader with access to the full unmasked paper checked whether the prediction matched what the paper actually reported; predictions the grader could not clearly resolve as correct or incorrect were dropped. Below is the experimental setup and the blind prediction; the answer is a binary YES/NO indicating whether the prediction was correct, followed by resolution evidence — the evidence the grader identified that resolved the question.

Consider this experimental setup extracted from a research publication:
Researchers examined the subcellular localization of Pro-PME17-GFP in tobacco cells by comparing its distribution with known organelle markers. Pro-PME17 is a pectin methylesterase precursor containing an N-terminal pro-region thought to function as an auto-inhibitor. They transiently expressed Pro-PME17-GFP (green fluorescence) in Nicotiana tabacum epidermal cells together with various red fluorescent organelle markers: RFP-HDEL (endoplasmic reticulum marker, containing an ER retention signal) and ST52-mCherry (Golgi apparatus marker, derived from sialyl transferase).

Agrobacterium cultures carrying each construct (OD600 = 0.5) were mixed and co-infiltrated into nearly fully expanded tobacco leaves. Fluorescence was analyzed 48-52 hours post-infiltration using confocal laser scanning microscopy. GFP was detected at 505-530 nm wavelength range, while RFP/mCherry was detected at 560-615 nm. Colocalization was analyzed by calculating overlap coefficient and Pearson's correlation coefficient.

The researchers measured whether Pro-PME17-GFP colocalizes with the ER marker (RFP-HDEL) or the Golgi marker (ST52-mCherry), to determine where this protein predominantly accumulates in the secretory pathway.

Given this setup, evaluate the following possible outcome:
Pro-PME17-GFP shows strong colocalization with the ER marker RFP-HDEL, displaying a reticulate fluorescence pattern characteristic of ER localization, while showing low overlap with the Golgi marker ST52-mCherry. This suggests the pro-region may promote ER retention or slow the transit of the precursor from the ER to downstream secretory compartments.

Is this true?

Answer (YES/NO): NO